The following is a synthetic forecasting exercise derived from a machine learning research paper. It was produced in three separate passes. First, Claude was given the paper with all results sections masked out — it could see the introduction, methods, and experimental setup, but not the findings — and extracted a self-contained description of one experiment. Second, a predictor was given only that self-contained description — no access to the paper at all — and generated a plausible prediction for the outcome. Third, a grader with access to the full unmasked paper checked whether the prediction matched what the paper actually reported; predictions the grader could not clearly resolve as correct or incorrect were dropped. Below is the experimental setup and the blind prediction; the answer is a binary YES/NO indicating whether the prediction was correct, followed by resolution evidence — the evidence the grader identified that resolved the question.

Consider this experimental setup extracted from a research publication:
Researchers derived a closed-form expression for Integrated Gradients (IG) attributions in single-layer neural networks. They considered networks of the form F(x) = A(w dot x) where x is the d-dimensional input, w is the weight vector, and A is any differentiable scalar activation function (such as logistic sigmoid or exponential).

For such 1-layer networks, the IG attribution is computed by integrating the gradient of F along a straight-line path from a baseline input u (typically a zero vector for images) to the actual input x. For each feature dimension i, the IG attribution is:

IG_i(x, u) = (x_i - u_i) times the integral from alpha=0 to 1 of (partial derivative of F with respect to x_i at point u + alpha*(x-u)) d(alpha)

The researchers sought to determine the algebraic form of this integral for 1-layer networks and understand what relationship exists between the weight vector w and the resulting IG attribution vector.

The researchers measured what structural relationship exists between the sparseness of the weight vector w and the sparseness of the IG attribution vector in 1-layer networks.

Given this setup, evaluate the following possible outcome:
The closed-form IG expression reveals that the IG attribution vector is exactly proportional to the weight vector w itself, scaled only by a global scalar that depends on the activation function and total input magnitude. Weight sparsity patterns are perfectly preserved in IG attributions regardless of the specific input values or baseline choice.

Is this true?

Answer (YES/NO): NO